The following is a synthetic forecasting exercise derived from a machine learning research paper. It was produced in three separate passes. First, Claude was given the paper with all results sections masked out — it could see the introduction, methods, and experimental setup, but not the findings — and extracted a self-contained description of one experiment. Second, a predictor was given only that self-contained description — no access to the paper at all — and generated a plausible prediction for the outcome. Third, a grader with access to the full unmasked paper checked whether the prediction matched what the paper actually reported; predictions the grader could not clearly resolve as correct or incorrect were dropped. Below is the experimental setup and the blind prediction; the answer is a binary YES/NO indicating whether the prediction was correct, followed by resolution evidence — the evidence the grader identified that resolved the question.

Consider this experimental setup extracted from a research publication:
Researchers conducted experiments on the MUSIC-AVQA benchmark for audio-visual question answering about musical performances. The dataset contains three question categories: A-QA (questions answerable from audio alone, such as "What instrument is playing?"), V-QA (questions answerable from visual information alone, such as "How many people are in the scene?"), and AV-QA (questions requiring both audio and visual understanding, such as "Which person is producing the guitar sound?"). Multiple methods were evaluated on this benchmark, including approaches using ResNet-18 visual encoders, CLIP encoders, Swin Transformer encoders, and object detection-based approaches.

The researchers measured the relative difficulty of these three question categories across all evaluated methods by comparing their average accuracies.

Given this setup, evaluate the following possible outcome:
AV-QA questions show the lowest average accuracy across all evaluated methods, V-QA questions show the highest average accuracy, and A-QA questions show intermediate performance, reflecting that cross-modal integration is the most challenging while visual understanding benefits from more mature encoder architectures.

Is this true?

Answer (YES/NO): YES